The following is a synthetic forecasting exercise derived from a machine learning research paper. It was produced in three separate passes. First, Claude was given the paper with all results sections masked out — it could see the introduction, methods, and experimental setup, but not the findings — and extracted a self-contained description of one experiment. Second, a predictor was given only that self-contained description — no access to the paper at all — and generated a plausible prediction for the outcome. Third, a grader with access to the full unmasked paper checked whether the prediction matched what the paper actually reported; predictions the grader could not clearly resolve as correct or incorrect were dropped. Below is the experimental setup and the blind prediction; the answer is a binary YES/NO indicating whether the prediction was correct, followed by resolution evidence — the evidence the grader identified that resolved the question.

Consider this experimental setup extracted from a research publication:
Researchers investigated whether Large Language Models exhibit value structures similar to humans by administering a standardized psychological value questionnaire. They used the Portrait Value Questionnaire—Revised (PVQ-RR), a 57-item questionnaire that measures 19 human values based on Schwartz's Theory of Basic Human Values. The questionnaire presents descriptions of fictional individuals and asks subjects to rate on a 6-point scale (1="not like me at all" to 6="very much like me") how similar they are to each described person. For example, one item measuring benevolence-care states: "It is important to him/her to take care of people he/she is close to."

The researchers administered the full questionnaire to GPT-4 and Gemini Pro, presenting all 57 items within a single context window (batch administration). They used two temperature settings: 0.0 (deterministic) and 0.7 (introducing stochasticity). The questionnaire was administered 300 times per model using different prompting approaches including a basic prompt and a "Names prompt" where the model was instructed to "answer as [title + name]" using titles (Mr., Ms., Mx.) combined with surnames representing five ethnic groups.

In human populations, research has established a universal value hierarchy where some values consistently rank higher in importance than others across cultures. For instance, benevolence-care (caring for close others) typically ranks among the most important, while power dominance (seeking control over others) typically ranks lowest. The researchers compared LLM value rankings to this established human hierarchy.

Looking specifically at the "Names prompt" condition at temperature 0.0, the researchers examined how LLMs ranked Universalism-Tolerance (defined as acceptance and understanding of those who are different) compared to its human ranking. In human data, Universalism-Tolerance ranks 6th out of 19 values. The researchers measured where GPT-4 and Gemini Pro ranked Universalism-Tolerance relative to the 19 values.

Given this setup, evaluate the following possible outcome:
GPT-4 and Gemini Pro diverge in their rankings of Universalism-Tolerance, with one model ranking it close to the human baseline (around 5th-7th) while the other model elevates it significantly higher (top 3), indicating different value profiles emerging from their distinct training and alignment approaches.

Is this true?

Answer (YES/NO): YES